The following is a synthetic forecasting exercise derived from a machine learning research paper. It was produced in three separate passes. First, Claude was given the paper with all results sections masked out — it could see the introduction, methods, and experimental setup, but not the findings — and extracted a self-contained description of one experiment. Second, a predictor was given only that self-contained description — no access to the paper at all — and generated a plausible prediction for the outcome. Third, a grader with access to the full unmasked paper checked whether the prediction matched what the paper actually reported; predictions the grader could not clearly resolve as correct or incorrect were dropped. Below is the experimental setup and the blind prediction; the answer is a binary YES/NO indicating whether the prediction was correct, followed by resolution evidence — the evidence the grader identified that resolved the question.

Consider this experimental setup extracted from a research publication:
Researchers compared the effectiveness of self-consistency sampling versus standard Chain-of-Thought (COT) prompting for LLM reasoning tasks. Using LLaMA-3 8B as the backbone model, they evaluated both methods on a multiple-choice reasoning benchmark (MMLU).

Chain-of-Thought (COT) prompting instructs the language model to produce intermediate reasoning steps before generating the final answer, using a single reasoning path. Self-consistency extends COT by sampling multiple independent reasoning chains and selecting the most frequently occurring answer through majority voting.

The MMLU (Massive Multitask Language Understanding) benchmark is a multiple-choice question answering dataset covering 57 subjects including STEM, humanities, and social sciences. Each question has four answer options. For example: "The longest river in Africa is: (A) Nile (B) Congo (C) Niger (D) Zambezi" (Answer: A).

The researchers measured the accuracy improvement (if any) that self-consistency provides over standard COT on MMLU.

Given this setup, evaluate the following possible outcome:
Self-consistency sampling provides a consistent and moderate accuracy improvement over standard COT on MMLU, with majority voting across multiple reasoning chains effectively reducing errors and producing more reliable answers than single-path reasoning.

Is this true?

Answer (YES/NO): NO